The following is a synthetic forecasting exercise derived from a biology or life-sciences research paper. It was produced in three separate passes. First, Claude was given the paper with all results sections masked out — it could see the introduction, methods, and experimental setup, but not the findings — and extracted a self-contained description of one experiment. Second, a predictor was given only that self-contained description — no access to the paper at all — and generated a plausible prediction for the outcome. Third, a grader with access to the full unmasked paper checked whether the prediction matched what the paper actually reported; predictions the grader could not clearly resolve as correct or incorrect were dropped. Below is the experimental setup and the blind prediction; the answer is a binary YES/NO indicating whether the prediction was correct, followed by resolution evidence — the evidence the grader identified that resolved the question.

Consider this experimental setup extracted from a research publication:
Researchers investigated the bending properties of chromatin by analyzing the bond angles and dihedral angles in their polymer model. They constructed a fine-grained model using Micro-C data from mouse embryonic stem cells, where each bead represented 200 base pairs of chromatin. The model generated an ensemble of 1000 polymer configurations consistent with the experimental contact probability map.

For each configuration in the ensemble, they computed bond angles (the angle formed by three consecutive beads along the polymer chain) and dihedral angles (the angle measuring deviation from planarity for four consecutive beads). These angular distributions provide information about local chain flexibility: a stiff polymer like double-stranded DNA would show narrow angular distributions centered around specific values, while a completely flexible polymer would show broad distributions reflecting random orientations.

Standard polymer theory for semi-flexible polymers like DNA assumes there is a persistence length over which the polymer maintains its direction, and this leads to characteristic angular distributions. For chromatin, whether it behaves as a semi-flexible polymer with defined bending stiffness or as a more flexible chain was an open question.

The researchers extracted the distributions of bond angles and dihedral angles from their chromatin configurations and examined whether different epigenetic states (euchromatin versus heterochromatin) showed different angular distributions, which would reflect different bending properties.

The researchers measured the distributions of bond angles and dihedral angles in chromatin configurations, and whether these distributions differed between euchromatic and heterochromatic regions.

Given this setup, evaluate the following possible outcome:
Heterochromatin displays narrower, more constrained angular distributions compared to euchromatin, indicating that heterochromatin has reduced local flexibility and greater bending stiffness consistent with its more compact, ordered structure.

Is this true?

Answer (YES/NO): NO